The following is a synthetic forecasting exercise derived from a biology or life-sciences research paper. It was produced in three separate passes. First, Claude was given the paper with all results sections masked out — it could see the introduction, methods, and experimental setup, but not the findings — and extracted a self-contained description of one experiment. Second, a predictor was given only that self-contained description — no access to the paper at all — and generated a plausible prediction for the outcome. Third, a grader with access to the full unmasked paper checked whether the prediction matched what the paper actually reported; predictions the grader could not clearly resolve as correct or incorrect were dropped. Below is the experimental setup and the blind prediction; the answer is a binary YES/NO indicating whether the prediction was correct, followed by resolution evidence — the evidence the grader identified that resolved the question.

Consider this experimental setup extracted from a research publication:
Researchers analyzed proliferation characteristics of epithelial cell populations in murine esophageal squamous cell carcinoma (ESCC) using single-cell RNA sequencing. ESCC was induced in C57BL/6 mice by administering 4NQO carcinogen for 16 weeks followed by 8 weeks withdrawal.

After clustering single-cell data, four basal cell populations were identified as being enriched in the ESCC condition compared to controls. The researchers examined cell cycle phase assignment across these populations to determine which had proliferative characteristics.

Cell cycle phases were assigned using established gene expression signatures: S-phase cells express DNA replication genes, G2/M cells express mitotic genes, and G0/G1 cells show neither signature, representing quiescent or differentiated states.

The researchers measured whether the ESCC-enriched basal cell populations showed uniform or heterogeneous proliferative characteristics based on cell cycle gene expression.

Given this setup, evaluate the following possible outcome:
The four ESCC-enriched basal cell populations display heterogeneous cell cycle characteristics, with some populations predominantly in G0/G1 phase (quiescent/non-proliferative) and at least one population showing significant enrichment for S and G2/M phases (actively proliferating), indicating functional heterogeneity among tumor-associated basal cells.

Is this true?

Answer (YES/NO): YES